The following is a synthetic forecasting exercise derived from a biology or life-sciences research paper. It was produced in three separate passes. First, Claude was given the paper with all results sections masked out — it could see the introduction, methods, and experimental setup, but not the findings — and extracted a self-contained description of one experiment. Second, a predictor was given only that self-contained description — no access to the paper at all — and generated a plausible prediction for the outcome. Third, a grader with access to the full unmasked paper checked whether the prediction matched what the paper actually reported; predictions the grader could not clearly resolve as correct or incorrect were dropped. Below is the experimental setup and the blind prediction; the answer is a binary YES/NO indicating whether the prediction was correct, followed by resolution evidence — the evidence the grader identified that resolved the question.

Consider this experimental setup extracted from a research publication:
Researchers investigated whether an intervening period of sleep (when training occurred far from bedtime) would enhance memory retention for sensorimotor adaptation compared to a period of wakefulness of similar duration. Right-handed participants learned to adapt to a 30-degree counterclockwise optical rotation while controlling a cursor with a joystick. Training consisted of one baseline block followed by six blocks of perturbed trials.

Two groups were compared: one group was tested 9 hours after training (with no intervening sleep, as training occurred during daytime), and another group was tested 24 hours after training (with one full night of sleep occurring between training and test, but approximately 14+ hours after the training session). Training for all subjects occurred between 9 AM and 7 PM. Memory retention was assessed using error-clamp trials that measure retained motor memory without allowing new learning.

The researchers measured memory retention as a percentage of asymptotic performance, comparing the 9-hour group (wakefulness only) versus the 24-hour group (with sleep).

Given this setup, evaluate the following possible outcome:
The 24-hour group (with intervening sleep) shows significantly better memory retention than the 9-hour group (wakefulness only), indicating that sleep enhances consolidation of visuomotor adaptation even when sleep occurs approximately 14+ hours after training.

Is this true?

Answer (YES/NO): NO